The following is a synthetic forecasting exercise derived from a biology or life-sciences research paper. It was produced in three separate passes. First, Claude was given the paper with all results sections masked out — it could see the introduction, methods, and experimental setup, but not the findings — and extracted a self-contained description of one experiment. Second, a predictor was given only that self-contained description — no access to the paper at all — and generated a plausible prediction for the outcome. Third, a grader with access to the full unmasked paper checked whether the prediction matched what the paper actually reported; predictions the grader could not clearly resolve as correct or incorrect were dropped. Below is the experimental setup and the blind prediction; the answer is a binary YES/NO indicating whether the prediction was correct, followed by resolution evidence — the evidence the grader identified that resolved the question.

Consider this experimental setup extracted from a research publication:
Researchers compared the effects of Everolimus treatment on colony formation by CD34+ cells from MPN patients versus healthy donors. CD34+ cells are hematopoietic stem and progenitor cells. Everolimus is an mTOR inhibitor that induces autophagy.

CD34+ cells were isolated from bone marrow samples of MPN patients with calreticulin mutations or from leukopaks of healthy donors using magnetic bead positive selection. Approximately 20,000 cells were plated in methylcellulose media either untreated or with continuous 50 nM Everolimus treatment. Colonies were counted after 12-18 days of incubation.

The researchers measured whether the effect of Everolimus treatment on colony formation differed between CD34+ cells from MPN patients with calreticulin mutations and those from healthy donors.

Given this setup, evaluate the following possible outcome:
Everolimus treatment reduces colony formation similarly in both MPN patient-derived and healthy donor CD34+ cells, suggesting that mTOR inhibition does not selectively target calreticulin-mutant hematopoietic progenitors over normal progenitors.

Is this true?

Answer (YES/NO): NO